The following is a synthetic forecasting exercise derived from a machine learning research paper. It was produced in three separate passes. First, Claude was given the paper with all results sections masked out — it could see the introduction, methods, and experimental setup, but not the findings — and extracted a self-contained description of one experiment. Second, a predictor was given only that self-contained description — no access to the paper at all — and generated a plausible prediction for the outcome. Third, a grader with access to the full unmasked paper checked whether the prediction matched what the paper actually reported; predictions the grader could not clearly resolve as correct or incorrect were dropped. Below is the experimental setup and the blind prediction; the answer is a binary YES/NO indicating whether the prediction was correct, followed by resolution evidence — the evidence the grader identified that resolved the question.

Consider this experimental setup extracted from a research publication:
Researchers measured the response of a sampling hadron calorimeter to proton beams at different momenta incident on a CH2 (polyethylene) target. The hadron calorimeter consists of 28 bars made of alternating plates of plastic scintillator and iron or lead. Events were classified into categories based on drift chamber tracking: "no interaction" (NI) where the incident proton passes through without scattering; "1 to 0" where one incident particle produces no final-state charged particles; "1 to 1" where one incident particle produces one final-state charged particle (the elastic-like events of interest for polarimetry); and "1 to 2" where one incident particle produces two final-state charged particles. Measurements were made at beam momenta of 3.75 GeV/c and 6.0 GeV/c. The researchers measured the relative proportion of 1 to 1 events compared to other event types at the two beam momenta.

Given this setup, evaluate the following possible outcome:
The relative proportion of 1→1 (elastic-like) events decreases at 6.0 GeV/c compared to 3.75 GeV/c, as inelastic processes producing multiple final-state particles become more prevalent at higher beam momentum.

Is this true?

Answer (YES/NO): YES